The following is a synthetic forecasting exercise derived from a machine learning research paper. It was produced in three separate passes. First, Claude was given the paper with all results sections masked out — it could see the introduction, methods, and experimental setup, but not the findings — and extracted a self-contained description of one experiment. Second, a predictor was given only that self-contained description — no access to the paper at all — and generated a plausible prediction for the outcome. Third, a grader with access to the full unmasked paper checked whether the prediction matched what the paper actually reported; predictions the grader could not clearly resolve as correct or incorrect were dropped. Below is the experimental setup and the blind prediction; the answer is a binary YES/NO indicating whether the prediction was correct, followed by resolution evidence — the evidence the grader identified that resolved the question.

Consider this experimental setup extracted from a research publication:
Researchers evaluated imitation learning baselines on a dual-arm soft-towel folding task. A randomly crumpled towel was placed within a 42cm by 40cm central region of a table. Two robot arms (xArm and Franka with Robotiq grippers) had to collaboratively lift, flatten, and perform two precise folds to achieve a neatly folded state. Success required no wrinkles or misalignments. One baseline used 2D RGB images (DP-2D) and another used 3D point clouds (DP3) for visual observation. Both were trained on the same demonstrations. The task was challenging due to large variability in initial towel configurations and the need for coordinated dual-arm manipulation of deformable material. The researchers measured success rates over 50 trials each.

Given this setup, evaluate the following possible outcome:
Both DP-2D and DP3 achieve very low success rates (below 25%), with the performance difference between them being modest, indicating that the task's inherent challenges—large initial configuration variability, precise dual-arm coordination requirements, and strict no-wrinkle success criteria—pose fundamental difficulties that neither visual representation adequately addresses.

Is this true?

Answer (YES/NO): NO